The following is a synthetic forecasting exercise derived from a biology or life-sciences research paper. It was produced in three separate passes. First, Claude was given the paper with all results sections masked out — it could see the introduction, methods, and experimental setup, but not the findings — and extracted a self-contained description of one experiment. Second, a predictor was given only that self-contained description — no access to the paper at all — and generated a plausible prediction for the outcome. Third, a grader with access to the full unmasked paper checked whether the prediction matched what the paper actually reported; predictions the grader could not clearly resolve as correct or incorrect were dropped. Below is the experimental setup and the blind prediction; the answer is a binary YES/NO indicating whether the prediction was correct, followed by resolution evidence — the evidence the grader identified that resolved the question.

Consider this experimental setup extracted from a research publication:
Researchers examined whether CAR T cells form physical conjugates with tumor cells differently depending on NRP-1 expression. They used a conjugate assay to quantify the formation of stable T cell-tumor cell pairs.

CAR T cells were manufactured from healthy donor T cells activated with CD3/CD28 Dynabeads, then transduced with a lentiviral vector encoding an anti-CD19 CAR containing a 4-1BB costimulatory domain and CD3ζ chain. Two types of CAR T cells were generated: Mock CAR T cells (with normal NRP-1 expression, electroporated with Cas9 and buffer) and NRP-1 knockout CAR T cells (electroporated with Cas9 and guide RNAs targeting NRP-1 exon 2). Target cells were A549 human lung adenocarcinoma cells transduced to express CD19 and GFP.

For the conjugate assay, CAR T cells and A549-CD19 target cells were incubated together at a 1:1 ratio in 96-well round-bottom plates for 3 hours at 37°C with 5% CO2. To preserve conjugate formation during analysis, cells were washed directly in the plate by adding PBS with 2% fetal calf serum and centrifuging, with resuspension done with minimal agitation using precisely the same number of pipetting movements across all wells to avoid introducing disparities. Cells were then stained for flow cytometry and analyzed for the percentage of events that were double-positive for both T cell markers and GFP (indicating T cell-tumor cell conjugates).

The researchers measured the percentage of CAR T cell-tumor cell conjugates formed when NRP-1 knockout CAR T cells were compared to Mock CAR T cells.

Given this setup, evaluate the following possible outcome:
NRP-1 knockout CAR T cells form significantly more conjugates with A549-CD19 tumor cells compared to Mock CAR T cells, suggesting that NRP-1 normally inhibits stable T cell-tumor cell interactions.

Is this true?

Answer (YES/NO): NO